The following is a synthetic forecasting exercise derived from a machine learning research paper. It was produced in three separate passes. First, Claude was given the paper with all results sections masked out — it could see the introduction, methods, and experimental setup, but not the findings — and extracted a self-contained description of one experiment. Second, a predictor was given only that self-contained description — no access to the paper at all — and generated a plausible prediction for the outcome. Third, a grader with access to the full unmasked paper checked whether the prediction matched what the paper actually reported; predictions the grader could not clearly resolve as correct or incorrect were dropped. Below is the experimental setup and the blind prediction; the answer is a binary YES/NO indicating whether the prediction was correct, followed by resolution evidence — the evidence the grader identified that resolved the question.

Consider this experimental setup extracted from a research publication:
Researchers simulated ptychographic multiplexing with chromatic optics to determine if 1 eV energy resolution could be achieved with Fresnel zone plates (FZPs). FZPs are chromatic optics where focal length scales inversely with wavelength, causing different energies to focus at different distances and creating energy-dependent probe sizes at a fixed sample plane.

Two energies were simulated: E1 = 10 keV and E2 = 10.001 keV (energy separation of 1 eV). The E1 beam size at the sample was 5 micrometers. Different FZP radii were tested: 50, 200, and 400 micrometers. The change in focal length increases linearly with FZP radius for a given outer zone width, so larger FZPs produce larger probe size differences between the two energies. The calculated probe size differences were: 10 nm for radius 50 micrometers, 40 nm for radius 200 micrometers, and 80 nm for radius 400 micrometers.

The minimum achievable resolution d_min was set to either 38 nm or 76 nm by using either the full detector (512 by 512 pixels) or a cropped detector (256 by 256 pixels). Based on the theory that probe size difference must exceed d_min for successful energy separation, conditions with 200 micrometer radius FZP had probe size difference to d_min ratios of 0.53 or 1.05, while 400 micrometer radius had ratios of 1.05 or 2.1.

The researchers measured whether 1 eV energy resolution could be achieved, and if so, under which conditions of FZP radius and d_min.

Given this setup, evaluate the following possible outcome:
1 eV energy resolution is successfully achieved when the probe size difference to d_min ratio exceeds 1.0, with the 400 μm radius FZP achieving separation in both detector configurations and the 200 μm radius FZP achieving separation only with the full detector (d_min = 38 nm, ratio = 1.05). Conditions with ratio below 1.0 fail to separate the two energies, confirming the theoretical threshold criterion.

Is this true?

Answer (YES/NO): YES